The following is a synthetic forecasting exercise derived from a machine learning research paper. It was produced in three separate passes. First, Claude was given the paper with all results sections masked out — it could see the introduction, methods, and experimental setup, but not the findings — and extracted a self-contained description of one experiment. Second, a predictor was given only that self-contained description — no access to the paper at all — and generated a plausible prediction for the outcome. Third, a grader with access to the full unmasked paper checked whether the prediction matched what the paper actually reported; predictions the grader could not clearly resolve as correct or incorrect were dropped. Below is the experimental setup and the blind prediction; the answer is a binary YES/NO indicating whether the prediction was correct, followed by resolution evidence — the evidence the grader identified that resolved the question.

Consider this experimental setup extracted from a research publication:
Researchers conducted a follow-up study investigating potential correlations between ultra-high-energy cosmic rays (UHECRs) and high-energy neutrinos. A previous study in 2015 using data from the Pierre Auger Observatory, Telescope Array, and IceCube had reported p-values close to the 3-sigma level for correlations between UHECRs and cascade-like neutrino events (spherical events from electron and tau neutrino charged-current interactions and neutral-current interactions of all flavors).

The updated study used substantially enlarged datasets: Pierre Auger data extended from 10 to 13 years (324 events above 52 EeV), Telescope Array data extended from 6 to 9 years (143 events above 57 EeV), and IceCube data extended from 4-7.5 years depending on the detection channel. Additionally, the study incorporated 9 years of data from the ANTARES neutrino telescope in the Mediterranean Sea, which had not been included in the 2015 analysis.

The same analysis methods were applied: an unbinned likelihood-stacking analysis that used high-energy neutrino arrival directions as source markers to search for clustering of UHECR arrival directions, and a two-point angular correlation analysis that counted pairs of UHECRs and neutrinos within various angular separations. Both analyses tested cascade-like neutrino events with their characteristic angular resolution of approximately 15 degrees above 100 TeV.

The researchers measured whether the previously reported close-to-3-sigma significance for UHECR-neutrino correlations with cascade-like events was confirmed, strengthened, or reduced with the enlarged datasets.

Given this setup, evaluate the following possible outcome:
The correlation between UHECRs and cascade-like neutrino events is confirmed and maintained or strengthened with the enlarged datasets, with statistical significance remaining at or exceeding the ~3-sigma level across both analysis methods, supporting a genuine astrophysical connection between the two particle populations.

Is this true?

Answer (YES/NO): NO